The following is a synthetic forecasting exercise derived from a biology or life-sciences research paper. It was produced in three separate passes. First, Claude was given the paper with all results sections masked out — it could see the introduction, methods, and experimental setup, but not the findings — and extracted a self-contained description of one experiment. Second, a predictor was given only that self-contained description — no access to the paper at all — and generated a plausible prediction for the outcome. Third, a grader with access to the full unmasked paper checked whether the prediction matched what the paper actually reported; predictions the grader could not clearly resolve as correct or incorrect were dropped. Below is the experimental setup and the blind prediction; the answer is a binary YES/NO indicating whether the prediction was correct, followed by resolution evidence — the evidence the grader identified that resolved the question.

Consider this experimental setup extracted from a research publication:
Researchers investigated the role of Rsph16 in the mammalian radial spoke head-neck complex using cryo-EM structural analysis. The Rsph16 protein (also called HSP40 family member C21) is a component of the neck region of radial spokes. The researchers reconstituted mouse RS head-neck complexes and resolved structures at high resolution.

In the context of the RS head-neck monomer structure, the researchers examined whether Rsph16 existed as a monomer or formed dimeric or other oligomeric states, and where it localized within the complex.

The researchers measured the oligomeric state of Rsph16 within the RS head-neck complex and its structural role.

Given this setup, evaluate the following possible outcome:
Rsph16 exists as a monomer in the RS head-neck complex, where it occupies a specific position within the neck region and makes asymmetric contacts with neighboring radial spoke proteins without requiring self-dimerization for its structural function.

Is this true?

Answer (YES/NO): NO